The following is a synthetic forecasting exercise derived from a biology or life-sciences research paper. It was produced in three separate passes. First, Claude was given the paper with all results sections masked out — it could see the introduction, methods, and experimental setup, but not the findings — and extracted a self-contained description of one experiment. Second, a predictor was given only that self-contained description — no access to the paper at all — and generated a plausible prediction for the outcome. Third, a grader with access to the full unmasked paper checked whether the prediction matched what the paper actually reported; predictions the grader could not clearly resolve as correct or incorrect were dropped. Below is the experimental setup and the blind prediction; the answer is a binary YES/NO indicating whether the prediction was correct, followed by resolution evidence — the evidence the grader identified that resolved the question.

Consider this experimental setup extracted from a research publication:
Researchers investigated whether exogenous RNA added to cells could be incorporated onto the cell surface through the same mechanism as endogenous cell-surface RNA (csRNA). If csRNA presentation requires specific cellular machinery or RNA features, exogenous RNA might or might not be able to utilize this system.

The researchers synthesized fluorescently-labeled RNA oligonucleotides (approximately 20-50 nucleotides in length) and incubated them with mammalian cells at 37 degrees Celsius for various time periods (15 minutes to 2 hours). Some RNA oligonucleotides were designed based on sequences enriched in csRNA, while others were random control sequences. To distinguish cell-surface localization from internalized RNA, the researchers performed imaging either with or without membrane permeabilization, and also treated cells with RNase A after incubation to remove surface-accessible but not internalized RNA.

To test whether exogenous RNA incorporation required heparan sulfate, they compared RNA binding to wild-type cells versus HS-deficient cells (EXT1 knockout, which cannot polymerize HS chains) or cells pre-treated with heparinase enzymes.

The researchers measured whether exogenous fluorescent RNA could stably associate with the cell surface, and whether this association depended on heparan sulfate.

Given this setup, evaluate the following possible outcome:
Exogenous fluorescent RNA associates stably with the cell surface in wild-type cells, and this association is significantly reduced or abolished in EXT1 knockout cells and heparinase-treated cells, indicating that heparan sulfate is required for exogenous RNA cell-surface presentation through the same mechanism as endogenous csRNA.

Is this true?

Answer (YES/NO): YES